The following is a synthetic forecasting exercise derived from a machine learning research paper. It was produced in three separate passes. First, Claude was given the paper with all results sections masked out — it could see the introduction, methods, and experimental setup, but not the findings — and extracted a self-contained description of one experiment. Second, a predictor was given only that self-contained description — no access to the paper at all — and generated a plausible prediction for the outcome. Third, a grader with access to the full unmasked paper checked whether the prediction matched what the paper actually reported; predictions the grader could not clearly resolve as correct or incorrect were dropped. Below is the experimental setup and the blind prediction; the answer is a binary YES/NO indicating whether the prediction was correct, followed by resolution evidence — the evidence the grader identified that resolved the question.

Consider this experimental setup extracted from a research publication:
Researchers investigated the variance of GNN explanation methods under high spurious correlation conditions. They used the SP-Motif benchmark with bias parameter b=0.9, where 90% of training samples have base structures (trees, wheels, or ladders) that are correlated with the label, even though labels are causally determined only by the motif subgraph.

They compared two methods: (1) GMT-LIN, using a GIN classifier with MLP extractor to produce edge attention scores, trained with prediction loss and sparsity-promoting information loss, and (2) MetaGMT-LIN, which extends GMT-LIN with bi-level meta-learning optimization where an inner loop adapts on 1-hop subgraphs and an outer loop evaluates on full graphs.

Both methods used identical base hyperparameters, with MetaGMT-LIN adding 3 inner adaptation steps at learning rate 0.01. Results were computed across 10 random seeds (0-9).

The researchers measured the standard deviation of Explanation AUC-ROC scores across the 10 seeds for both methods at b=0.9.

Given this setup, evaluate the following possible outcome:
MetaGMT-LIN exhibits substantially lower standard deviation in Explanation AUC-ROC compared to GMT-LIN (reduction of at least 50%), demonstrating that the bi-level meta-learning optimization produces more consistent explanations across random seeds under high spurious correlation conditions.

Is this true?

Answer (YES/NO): YES